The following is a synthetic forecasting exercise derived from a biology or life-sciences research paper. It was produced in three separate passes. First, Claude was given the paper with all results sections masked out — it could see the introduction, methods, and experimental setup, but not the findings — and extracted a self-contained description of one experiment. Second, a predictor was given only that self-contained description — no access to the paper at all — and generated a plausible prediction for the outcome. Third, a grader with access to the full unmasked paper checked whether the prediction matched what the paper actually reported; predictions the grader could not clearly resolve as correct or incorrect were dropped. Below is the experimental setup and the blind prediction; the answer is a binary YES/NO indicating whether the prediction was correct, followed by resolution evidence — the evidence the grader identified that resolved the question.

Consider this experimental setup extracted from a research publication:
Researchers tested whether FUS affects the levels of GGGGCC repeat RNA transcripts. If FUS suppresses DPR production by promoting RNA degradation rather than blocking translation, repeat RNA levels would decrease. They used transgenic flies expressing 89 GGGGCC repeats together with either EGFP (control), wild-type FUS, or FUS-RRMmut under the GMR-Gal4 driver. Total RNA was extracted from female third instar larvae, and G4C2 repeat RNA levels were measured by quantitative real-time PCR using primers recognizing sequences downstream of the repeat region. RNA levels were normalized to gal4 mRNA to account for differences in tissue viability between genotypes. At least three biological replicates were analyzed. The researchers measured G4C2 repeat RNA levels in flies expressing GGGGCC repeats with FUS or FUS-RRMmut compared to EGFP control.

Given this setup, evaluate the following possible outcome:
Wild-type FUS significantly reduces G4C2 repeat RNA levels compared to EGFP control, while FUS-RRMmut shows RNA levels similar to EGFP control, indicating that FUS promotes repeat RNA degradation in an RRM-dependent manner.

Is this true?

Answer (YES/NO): NO